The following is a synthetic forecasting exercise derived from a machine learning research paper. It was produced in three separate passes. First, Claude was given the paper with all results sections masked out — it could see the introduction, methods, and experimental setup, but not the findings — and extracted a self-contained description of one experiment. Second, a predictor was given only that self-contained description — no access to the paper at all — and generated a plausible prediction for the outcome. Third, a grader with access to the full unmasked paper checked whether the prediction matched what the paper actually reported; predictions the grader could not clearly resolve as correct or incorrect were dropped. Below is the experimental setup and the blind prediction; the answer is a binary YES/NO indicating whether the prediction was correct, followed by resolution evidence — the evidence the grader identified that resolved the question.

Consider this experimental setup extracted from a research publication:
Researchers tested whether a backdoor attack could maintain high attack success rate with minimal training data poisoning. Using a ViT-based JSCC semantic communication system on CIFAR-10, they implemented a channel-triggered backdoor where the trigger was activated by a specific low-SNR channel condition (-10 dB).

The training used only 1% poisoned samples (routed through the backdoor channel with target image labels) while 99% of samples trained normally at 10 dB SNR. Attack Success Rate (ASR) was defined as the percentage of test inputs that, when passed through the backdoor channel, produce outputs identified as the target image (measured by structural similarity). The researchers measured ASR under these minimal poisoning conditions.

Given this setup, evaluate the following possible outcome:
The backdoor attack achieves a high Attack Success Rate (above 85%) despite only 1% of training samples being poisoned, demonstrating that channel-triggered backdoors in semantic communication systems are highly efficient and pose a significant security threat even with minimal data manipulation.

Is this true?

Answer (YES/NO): YES